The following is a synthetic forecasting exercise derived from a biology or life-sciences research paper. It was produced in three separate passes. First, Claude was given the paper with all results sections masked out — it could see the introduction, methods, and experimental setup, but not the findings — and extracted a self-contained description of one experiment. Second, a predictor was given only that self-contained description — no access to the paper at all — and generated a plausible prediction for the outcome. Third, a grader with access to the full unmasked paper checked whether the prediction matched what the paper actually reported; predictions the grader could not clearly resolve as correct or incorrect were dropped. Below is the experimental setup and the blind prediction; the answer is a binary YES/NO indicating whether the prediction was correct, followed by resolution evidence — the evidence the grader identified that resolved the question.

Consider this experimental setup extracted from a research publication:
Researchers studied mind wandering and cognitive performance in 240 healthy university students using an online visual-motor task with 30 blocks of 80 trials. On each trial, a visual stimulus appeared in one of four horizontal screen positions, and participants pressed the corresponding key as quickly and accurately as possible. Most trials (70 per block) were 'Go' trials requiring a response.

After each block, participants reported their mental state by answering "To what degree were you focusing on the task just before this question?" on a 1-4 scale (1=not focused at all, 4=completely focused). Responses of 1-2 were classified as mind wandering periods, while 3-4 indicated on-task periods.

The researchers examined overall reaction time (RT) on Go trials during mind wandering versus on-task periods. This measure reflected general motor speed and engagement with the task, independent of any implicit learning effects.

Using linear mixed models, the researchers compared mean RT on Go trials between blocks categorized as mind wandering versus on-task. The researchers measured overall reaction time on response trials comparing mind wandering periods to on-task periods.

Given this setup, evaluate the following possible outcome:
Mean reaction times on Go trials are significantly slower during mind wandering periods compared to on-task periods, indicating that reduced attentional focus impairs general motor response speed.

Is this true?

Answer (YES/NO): NO